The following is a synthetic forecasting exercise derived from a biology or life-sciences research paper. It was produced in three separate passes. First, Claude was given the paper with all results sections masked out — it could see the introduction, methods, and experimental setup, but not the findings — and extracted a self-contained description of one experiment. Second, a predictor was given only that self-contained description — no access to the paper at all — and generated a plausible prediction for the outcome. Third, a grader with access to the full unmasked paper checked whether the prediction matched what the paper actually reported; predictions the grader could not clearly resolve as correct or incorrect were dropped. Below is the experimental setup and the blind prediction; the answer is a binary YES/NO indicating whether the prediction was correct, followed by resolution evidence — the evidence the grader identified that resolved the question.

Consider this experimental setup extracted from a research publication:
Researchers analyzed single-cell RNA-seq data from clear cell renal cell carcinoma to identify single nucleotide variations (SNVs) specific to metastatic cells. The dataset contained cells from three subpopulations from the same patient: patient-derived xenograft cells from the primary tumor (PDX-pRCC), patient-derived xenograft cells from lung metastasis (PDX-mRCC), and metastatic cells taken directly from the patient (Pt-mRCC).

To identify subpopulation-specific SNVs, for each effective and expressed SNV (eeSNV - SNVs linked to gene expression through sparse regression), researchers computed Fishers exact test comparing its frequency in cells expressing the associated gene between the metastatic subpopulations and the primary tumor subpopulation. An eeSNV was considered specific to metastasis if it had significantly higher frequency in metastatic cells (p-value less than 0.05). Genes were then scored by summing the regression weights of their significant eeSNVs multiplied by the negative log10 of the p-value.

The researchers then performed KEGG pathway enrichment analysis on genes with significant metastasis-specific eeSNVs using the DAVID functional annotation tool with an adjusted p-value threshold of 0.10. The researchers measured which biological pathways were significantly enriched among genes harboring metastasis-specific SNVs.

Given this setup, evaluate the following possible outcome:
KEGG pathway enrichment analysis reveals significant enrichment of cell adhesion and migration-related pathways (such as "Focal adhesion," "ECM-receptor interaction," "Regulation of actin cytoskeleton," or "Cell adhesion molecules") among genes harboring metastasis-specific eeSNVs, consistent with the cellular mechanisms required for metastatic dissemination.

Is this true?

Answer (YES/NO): YES